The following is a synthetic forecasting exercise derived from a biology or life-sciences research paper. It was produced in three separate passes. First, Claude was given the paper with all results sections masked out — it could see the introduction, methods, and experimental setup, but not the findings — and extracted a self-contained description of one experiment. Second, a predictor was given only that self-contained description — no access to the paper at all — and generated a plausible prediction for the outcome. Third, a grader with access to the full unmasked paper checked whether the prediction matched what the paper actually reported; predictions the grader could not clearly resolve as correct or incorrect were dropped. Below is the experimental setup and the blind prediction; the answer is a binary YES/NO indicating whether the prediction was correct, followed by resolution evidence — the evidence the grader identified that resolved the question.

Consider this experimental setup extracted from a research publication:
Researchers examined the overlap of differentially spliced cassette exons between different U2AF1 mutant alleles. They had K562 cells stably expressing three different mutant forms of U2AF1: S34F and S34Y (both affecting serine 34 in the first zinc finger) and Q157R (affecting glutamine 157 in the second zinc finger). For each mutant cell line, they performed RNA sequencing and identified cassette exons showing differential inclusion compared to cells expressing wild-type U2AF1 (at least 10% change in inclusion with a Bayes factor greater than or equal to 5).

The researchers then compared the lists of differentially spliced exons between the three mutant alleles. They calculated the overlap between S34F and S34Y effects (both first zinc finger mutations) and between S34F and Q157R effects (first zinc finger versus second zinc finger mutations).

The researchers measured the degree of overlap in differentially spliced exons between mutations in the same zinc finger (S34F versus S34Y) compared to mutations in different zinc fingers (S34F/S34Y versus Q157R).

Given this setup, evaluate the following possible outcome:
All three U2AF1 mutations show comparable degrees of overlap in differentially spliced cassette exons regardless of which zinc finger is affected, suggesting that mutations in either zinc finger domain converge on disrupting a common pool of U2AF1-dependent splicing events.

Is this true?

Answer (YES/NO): NO